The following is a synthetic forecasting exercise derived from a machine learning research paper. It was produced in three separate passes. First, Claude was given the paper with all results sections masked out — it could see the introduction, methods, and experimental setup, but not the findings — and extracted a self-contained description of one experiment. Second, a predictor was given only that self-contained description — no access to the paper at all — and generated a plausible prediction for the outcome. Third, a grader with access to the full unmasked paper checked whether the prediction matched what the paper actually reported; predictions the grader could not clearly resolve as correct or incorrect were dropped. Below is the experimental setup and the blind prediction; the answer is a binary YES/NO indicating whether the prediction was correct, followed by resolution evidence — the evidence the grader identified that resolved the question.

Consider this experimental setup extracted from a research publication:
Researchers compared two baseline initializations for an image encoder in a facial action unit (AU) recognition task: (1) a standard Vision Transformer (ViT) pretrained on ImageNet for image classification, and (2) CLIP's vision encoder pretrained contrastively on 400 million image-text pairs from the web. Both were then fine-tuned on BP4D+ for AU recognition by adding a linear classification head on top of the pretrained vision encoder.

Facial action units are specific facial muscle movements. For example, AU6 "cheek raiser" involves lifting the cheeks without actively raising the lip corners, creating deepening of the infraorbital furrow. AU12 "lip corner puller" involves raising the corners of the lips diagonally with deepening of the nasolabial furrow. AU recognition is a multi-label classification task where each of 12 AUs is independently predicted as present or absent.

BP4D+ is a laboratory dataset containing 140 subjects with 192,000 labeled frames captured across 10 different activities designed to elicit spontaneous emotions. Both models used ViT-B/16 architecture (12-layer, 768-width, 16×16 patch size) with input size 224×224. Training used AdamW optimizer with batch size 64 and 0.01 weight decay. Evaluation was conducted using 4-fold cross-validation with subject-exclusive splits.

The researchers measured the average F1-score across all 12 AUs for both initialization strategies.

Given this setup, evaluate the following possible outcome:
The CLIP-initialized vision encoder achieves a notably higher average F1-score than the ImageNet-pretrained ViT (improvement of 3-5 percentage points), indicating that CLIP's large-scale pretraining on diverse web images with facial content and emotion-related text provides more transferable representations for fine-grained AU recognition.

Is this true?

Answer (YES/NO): NO